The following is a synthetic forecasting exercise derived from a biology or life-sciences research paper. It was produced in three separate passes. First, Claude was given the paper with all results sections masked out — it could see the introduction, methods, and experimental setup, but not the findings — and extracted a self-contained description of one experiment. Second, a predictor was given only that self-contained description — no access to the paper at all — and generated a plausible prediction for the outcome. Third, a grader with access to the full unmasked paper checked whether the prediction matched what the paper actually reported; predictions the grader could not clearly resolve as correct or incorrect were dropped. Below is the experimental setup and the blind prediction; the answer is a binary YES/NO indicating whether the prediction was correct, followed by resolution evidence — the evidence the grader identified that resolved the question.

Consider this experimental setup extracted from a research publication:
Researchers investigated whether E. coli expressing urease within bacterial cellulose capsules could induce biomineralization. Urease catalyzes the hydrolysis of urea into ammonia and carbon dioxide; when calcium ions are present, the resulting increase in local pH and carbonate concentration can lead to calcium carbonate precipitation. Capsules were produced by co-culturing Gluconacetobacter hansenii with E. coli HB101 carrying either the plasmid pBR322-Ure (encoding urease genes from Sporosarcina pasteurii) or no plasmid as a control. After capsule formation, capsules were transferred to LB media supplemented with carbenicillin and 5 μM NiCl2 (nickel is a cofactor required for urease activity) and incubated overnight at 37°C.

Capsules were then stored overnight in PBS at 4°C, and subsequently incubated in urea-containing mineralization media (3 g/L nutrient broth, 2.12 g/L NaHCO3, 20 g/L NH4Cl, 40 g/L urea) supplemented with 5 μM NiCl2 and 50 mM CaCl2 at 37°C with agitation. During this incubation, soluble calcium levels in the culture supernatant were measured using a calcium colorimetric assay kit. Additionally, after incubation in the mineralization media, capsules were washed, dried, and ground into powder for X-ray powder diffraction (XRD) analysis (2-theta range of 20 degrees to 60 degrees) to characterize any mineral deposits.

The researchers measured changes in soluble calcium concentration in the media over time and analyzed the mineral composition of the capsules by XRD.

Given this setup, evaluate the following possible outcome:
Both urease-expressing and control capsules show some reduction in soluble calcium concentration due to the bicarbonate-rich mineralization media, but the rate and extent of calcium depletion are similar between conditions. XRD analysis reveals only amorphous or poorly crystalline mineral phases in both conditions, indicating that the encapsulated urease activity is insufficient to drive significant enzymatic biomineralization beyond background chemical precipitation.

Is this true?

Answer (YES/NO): NO